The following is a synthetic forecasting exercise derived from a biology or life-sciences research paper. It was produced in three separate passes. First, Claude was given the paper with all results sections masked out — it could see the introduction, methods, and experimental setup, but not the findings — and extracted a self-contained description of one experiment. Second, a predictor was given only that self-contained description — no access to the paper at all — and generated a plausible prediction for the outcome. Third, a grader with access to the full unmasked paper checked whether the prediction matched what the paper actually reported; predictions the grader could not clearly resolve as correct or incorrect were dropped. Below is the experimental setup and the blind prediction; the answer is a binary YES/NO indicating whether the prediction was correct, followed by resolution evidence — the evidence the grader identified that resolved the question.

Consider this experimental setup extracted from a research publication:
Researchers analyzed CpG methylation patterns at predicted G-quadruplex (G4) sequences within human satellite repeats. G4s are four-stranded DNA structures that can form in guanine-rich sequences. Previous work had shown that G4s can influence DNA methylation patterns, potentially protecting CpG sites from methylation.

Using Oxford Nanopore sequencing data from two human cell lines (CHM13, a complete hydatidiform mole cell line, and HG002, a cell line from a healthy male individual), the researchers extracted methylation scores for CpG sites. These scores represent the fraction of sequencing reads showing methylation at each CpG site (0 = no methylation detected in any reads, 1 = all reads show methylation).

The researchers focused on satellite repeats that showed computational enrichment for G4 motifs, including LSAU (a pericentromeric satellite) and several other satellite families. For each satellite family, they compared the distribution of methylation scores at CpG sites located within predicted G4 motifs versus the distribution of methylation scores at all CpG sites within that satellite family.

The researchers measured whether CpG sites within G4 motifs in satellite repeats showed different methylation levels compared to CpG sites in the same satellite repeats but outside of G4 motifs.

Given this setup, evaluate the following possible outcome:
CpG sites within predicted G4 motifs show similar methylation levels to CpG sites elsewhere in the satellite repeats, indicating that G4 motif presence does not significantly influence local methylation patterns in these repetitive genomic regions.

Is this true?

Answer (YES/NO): NO